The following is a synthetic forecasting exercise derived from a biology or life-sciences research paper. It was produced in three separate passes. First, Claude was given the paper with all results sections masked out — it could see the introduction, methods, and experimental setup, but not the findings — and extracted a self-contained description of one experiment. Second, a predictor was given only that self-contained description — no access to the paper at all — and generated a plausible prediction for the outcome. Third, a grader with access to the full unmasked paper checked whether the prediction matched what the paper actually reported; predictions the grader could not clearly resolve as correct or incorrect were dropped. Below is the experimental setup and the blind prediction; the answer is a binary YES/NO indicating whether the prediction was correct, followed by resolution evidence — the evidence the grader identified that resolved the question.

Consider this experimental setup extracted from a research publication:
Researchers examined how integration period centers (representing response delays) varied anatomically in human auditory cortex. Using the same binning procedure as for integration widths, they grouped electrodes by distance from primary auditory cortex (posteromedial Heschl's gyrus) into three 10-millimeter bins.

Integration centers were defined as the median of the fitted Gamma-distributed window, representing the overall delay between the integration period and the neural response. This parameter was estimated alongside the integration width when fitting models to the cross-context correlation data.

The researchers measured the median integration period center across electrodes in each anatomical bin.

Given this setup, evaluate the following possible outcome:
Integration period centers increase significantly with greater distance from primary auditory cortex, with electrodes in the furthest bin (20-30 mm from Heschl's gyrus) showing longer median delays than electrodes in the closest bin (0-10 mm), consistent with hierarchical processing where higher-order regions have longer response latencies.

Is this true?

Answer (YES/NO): YES